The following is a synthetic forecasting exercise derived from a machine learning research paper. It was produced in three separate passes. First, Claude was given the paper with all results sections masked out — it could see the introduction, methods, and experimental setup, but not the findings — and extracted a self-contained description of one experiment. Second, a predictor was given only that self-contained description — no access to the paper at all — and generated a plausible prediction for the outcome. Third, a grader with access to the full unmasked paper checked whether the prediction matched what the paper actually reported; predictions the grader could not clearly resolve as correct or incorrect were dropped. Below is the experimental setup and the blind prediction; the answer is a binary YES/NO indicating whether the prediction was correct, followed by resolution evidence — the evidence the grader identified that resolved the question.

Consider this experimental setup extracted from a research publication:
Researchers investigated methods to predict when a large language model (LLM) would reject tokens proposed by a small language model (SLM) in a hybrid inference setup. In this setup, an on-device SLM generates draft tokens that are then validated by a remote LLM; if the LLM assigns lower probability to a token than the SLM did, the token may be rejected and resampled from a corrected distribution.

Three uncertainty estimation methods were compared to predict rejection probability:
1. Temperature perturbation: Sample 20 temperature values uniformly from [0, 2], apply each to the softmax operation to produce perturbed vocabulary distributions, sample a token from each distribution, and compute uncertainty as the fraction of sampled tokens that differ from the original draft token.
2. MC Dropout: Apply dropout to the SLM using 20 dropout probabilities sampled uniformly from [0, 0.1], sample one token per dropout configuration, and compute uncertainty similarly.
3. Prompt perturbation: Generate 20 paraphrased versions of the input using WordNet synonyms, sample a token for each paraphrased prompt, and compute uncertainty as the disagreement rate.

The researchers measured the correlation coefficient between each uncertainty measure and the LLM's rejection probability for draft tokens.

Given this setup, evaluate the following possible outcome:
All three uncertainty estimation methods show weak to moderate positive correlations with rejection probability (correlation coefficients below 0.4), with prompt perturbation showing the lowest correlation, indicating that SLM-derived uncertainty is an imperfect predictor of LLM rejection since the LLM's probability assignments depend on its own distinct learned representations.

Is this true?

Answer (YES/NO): NO